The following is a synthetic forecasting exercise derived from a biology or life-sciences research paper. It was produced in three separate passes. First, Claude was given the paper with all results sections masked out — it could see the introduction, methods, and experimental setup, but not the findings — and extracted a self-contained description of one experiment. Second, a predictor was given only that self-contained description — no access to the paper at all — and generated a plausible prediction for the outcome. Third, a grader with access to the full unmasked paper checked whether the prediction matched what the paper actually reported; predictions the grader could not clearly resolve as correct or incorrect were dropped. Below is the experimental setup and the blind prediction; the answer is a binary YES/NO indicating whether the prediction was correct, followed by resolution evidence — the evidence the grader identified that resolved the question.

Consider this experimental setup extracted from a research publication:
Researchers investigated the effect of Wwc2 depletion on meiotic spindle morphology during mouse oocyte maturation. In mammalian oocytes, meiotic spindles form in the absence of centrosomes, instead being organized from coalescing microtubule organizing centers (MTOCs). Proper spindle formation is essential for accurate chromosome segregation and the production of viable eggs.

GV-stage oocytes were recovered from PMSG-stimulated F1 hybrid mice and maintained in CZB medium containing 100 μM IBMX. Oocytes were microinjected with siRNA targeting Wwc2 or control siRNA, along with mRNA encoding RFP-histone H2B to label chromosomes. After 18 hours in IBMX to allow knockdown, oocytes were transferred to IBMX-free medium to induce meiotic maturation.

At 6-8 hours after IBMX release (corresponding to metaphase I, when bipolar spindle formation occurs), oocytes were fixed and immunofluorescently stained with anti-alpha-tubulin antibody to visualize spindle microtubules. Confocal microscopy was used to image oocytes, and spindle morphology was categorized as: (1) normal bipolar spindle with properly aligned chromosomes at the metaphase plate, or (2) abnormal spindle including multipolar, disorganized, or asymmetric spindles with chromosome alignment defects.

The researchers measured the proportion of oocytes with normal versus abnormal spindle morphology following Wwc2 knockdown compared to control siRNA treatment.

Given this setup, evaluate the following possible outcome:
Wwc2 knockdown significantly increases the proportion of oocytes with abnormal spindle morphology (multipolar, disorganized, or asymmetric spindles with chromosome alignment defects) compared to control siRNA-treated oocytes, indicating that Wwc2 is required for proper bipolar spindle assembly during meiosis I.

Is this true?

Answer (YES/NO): YES